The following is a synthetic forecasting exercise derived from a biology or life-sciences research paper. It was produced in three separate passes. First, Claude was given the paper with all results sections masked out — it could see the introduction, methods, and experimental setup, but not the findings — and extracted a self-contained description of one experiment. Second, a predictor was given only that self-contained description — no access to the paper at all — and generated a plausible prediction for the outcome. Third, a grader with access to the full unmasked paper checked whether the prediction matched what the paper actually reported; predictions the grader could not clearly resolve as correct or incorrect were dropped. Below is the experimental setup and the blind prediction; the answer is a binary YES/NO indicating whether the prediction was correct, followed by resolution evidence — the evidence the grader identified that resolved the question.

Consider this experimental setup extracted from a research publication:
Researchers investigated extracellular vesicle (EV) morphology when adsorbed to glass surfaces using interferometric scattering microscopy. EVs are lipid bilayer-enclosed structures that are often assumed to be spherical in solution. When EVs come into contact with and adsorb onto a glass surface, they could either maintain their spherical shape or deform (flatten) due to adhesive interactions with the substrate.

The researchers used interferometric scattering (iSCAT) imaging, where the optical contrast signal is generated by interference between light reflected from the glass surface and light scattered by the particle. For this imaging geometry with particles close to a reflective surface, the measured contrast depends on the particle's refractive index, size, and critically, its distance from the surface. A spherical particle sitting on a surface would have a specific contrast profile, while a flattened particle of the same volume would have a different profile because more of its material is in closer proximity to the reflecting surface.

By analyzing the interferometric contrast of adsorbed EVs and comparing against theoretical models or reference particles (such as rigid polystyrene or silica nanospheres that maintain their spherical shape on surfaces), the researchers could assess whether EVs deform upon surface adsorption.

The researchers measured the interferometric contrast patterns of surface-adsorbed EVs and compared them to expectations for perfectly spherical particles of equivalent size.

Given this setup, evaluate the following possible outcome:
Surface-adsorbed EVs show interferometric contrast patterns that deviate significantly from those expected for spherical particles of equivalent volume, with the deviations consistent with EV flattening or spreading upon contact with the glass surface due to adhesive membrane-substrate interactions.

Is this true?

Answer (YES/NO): YES